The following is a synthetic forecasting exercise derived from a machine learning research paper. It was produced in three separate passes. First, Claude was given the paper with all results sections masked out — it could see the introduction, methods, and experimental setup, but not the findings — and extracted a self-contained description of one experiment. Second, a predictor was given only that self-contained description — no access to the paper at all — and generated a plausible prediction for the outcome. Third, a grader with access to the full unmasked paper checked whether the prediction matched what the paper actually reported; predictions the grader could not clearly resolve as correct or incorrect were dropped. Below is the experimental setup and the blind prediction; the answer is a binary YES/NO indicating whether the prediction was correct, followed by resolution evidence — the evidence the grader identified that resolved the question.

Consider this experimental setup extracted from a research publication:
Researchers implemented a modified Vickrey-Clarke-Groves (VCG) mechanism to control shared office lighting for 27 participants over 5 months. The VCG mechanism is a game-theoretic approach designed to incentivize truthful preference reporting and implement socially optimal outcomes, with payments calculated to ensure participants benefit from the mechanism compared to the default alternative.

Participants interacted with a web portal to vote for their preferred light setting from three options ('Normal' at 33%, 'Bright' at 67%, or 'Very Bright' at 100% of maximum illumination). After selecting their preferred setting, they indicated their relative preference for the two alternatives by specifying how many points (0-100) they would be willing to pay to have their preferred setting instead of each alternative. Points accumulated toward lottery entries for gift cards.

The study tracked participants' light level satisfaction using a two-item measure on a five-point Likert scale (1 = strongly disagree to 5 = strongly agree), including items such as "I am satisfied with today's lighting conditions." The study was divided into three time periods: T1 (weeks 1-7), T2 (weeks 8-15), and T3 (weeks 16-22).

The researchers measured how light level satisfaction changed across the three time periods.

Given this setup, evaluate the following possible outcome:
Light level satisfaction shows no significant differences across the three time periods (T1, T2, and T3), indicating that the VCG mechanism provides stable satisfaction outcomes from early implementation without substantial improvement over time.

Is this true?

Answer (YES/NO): NO